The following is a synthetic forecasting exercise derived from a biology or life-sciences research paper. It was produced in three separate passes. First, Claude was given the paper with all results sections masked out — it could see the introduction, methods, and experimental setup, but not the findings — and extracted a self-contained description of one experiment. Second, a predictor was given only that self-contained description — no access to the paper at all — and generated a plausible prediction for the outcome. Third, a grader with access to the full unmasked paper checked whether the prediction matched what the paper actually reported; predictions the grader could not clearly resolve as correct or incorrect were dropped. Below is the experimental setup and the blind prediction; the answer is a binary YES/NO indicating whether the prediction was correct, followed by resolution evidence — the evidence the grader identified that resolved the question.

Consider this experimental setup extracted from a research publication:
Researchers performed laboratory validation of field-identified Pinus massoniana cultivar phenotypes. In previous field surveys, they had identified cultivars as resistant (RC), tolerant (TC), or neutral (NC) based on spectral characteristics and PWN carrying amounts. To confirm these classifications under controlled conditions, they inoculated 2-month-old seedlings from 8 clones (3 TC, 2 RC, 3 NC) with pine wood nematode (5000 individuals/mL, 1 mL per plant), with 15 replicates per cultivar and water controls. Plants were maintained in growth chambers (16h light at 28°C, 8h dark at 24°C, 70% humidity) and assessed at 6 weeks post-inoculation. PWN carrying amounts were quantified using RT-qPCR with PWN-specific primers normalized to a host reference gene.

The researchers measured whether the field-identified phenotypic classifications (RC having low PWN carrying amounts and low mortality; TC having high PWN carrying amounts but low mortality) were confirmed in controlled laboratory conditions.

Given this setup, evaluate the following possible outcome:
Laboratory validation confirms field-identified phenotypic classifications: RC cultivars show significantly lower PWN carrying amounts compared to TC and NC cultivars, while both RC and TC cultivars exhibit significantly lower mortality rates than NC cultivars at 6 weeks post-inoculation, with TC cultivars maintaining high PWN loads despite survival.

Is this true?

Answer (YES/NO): YES